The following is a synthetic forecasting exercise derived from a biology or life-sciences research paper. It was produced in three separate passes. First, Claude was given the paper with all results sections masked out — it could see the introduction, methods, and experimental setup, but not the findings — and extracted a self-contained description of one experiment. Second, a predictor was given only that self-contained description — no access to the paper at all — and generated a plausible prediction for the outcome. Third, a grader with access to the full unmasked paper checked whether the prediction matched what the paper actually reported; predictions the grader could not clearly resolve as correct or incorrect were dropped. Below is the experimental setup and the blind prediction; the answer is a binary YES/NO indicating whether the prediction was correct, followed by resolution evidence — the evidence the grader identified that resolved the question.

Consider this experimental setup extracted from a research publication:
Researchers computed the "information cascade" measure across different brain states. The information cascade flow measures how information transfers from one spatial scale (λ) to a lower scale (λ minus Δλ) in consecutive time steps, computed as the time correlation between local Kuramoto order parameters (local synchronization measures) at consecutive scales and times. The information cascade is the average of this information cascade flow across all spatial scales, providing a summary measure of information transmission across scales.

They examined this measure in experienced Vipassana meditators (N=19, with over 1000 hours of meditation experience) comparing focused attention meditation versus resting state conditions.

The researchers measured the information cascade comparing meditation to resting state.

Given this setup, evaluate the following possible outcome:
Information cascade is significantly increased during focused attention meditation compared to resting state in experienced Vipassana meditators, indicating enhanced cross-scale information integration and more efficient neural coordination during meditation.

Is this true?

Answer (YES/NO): NO